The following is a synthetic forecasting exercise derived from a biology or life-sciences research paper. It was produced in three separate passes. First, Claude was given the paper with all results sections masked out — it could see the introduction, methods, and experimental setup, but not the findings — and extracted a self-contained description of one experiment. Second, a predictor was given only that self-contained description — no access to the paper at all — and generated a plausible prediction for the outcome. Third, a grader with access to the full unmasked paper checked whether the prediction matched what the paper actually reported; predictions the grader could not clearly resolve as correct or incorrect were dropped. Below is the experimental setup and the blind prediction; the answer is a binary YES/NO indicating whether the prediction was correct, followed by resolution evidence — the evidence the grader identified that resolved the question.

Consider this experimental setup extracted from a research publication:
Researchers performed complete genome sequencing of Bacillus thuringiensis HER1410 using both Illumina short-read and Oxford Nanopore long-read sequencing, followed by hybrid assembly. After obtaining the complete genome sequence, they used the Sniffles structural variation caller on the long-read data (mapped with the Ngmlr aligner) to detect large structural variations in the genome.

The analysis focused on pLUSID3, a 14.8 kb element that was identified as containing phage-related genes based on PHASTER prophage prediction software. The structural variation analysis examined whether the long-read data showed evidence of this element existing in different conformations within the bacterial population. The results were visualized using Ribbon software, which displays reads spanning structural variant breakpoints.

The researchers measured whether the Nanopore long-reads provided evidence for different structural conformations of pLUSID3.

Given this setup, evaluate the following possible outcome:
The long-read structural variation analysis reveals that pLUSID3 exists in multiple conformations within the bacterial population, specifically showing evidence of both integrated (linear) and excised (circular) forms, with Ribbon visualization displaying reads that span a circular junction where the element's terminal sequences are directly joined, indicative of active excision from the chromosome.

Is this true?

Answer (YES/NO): YES